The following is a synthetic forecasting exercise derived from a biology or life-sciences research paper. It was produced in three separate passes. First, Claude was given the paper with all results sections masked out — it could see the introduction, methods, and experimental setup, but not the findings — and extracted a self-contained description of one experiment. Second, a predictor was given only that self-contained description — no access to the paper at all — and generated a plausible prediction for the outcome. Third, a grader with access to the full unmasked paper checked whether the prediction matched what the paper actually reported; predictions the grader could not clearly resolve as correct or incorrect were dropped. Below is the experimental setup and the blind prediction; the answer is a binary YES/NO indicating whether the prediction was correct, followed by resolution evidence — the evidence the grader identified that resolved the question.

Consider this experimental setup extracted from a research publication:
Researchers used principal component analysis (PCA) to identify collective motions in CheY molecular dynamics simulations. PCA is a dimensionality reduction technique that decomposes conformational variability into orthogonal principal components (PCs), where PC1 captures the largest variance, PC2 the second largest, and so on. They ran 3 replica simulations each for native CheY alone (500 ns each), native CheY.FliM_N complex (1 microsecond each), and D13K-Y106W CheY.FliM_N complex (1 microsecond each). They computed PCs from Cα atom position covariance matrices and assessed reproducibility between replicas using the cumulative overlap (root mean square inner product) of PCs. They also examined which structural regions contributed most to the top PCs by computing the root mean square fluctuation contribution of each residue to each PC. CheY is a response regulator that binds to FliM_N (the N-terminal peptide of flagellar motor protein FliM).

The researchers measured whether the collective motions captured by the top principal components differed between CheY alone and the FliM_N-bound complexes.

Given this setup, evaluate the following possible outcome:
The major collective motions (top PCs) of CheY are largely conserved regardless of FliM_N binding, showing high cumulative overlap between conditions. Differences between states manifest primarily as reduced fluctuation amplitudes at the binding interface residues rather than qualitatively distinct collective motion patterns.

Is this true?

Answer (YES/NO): NO